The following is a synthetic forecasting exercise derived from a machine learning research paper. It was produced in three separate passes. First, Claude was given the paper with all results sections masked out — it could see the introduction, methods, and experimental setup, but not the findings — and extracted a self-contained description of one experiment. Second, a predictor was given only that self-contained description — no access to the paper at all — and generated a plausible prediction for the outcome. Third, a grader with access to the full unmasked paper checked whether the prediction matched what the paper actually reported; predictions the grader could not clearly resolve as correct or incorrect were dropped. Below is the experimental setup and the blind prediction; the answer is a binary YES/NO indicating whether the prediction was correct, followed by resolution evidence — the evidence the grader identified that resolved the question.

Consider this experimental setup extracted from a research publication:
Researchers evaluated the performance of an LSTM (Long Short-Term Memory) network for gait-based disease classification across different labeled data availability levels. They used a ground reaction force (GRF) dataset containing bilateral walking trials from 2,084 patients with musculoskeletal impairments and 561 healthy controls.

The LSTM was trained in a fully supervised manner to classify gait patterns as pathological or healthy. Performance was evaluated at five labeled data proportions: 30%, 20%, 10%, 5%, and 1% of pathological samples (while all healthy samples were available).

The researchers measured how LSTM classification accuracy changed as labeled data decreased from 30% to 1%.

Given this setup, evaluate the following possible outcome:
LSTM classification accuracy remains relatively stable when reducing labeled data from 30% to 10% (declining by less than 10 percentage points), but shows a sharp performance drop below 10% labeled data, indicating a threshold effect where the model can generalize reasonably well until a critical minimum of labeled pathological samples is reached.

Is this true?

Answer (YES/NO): NO